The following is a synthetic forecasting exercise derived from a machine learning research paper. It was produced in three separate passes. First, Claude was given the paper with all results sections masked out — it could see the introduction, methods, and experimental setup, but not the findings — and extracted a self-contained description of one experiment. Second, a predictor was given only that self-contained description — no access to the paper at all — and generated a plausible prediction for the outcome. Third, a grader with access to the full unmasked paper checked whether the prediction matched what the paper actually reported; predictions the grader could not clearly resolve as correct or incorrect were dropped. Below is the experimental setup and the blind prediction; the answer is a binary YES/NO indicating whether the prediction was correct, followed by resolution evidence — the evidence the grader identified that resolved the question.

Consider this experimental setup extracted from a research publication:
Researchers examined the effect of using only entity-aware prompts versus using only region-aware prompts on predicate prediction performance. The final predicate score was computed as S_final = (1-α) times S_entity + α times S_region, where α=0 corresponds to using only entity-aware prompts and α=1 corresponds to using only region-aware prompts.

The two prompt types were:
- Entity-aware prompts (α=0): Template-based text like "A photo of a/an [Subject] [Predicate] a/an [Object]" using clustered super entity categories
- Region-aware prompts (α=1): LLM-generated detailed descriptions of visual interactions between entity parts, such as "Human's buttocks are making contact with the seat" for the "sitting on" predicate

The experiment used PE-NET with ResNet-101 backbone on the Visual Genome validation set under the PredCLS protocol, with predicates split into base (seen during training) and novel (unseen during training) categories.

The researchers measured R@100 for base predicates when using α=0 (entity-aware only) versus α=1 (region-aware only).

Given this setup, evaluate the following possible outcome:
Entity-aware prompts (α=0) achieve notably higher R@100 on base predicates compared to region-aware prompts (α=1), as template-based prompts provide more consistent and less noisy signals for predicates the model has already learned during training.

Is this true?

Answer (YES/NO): NO